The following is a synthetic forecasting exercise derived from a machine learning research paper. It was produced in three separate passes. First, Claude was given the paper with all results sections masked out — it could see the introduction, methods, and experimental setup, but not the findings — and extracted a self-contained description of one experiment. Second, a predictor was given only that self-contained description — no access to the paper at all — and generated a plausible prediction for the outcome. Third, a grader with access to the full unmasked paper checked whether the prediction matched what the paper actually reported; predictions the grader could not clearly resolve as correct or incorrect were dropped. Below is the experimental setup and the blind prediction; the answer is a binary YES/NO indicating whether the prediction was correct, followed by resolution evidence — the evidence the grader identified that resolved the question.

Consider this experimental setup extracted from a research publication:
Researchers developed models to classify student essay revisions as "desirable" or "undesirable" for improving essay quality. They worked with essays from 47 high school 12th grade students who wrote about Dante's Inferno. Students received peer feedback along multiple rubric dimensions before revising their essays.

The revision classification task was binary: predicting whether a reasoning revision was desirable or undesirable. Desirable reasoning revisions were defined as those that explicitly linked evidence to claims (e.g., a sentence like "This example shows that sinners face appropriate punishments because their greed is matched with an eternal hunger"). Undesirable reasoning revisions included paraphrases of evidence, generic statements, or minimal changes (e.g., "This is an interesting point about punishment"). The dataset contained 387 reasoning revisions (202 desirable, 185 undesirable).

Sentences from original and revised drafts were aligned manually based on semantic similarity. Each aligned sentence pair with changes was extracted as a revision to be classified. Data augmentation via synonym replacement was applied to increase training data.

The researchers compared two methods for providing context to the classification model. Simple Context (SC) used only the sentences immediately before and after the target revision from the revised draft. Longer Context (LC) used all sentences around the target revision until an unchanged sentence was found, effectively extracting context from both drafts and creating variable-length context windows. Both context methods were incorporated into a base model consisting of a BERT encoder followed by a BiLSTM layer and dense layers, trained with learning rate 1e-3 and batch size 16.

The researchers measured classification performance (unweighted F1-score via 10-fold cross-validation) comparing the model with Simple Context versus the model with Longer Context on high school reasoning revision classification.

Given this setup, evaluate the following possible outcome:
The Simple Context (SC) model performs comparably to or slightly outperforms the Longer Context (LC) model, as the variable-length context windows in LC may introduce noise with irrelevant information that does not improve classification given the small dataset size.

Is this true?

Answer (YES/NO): YES